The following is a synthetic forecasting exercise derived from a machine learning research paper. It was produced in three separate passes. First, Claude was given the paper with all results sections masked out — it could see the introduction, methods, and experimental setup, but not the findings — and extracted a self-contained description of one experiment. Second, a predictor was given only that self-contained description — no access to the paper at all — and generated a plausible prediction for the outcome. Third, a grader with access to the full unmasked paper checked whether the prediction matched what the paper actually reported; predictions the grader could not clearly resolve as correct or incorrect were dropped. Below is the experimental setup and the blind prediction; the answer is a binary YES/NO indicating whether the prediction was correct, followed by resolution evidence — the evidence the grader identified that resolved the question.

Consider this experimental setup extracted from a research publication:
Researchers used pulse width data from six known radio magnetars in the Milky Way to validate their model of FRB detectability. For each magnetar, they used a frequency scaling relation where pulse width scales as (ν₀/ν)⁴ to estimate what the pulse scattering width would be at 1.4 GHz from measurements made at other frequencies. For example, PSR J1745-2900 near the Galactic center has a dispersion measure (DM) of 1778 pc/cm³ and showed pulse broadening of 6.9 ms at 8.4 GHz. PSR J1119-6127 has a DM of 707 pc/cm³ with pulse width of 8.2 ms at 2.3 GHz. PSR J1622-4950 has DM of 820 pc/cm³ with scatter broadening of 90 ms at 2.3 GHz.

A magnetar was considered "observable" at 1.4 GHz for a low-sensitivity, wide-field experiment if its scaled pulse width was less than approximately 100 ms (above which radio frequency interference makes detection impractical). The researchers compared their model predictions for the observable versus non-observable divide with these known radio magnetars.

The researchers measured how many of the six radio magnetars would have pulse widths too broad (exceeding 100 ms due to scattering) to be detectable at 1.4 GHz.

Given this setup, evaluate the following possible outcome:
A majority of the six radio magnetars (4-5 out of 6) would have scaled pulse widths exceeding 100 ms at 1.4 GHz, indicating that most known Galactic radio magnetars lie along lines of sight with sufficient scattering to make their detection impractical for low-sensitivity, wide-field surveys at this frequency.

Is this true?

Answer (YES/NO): NO